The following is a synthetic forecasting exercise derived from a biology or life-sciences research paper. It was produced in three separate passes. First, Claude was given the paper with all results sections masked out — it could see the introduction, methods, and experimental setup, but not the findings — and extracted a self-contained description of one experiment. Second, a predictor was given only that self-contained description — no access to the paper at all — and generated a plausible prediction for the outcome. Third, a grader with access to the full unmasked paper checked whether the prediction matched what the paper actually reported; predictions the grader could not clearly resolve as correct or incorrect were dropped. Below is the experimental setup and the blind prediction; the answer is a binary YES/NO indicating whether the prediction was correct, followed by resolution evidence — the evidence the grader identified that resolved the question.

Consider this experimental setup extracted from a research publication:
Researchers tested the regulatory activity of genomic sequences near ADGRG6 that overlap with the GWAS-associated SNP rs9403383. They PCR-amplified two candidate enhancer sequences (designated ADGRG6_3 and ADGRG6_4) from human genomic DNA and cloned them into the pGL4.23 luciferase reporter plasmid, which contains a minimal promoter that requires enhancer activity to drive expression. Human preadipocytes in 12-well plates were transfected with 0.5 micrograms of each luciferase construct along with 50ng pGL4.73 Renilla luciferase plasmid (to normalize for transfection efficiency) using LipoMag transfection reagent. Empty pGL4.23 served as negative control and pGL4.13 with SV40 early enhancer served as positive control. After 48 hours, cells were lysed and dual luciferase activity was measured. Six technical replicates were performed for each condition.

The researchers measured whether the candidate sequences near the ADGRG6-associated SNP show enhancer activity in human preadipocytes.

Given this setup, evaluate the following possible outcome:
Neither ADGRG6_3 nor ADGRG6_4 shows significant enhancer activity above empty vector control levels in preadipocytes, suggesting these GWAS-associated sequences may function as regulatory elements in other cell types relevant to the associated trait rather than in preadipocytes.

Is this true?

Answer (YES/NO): NO